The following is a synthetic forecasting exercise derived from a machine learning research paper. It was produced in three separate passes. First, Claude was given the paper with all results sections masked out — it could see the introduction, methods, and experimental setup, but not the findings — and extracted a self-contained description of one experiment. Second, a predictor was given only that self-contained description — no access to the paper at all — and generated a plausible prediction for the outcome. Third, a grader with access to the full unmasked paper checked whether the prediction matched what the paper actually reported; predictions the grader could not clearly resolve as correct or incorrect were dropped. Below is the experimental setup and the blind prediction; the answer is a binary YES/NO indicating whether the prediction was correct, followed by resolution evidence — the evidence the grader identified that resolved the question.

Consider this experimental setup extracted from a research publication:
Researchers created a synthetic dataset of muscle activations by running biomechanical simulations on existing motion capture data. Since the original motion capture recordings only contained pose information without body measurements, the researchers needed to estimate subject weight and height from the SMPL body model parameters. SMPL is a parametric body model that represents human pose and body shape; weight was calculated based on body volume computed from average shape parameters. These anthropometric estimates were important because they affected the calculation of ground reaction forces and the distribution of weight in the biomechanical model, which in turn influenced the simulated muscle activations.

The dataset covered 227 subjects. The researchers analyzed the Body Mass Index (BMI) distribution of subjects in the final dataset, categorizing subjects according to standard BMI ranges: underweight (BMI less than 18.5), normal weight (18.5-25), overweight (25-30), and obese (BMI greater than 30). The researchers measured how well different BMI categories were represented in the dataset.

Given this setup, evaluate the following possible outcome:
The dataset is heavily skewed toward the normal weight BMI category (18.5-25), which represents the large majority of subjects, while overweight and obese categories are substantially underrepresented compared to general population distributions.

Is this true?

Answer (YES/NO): NO